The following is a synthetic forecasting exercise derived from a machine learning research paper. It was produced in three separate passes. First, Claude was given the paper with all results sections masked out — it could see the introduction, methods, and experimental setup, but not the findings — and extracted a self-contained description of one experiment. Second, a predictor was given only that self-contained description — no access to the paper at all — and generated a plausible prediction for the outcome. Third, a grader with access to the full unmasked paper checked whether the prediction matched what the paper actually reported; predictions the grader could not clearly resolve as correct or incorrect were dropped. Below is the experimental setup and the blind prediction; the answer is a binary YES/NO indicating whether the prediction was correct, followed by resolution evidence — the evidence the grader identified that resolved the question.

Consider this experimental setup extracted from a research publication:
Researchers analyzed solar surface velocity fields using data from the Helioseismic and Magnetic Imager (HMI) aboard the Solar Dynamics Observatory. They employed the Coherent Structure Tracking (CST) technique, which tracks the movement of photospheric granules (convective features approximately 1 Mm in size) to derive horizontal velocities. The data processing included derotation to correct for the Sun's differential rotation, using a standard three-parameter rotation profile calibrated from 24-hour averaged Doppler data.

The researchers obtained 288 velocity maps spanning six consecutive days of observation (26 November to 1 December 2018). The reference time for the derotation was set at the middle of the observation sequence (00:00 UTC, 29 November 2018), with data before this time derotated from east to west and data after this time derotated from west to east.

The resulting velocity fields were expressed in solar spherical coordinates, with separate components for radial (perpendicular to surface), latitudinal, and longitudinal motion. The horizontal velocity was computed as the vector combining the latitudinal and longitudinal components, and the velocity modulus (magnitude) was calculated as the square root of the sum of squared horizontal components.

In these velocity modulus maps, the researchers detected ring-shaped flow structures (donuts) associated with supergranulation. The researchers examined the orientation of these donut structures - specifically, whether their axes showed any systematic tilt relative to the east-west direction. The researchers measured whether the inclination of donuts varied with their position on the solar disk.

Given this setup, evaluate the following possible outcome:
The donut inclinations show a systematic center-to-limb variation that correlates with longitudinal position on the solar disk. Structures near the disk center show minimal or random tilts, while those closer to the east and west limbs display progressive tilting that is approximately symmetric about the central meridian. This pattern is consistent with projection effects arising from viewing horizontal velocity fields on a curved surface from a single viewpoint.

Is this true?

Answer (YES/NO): NO